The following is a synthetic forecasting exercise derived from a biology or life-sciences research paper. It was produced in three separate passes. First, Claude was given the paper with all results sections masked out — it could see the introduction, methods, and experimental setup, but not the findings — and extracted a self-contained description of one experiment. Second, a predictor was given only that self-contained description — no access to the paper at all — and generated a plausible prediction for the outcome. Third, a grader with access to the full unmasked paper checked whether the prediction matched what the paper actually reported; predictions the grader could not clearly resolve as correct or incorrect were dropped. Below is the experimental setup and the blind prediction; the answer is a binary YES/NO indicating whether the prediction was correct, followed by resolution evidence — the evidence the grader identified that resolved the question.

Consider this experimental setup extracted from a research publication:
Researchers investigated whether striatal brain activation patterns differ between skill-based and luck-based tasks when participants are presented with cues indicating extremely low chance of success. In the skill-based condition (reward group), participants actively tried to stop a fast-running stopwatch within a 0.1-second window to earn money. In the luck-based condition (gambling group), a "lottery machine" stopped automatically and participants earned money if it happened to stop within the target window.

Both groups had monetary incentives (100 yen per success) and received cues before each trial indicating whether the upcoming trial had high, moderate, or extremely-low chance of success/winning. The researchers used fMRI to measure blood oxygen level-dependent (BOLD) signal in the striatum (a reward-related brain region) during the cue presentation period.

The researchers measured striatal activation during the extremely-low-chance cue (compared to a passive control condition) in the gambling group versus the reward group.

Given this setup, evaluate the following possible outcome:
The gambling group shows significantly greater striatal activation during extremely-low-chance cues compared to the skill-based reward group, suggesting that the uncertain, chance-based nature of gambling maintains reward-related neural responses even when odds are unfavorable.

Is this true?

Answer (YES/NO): NO